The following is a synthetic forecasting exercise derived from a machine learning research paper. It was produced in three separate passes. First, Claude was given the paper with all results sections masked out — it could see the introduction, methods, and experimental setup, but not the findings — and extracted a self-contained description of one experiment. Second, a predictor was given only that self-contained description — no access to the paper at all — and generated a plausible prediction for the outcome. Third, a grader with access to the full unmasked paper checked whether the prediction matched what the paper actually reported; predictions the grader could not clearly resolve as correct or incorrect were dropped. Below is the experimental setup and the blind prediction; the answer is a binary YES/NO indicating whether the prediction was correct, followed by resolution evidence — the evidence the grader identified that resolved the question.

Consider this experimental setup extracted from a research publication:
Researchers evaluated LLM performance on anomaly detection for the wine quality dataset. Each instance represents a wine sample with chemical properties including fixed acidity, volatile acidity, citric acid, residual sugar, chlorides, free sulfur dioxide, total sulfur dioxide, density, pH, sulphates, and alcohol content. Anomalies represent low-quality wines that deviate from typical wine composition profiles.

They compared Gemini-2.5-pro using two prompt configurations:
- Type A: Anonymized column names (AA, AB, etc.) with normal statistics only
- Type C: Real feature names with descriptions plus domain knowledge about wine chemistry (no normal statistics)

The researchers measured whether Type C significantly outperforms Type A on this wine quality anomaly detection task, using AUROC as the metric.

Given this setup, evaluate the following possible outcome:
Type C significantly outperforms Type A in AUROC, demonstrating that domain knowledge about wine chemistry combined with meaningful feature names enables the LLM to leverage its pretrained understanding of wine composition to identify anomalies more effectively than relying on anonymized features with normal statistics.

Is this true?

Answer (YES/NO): YES